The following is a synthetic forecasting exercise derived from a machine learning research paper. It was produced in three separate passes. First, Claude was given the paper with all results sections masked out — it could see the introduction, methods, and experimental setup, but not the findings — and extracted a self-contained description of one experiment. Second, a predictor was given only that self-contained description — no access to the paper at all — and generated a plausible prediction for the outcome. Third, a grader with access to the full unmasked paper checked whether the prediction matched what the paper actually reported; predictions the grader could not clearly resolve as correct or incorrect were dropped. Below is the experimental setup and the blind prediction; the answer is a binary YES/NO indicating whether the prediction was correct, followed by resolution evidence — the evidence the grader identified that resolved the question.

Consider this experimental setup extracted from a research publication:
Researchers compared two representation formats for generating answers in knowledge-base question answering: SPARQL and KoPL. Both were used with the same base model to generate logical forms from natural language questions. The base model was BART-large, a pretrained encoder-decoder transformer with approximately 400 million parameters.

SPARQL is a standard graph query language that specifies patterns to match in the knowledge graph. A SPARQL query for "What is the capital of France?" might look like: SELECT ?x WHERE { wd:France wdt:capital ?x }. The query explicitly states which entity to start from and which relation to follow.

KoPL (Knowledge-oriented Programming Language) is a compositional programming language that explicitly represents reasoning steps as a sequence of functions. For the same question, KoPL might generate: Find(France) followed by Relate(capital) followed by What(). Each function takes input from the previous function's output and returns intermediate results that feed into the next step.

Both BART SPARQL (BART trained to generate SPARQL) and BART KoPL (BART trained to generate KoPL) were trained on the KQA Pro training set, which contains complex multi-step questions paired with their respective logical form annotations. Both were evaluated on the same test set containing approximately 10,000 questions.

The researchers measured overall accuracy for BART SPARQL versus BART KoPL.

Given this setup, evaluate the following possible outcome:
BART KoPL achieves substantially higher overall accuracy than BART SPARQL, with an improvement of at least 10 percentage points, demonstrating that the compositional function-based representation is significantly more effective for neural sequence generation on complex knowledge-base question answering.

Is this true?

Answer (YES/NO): NO